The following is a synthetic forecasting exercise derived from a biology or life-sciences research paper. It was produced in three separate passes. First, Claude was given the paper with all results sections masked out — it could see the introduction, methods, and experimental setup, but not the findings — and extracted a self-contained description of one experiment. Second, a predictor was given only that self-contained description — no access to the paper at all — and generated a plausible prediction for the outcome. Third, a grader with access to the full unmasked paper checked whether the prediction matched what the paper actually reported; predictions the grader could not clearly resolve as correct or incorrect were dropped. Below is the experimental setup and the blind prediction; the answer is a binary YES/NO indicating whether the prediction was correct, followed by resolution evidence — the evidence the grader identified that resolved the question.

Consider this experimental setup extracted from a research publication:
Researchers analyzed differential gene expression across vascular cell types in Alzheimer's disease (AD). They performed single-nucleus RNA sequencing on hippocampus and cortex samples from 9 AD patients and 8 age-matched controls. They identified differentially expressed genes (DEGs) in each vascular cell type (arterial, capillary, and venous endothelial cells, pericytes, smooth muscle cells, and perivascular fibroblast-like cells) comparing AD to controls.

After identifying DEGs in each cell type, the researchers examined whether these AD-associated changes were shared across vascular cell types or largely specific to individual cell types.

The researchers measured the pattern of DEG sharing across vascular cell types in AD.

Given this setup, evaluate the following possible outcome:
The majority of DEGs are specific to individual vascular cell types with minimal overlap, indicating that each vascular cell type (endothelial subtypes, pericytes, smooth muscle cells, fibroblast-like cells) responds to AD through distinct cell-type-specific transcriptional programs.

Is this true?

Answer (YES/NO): YES